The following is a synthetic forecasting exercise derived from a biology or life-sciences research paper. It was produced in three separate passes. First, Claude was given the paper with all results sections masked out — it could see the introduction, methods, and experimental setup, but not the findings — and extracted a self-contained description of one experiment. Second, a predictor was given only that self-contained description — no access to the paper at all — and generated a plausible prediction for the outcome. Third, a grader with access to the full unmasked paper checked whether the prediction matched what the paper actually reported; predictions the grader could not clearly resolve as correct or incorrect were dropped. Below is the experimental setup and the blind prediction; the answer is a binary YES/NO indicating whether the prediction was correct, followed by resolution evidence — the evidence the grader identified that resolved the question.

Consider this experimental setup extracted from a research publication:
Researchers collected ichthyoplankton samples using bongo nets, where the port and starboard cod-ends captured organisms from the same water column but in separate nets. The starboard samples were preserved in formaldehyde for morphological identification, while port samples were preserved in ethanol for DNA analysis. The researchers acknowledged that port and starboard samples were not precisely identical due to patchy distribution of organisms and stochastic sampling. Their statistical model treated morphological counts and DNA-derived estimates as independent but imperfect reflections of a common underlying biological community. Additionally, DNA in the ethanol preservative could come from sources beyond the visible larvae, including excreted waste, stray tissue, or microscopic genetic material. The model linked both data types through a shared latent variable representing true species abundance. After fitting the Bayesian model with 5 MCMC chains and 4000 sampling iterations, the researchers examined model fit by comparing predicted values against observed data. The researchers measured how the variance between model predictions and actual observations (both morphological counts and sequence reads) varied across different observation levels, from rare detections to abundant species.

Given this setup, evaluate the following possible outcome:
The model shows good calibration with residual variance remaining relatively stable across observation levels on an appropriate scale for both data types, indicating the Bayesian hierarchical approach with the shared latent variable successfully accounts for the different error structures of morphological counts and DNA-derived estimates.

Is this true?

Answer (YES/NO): NO